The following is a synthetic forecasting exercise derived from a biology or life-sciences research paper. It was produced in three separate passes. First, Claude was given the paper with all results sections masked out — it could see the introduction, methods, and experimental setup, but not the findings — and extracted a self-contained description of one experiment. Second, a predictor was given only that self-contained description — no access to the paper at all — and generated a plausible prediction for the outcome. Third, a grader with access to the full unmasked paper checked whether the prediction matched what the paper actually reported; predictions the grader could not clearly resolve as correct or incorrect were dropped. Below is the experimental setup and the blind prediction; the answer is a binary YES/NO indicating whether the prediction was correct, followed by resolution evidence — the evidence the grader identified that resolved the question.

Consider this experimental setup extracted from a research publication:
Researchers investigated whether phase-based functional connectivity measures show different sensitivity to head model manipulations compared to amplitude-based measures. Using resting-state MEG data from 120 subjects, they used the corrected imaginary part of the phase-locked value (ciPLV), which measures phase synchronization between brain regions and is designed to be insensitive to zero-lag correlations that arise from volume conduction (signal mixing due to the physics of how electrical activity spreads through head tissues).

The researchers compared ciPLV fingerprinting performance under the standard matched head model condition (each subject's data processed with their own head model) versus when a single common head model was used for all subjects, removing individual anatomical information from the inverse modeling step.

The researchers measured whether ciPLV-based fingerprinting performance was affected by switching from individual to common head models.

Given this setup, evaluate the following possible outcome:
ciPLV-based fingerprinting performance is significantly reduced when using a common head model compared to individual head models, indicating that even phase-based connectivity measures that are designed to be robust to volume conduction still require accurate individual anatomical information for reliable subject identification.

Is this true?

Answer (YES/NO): NO